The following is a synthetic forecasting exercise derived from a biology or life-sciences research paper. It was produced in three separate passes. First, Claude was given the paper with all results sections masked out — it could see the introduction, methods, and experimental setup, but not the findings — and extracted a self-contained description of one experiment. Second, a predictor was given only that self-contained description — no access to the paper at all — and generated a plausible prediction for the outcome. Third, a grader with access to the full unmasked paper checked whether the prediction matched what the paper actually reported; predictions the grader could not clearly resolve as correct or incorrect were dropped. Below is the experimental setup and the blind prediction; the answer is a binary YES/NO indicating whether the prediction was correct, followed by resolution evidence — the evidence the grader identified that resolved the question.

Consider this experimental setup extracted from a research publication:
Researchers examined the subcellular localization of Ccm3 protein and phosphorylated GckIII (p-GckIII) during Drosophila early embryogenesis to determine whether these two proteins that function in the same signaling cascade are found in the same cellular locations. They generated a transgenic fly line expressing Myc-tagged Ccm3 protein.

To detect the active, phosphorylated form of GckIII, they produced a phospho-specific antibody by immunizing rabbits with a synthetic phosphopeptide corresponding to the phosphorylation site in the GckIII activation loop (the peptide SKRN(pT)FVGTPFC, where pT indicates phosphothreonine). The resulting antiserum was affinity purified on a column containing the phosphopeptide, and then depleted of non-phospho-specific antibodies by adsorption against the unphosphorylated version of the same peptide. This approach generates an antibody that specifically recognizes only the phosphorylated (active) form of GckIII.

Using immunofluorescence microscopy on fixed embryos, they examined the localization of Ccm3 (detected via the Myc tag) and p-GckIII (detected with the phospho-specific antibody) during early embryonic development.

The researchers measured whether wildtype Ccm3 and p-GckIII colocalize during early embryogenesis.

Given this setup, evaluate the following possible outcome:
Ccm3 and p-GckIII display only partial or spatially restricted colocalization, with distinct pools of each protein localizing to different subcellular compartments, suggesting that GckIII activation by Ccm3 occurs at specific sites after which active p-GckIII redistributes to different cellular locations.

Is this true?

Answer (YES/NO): NO